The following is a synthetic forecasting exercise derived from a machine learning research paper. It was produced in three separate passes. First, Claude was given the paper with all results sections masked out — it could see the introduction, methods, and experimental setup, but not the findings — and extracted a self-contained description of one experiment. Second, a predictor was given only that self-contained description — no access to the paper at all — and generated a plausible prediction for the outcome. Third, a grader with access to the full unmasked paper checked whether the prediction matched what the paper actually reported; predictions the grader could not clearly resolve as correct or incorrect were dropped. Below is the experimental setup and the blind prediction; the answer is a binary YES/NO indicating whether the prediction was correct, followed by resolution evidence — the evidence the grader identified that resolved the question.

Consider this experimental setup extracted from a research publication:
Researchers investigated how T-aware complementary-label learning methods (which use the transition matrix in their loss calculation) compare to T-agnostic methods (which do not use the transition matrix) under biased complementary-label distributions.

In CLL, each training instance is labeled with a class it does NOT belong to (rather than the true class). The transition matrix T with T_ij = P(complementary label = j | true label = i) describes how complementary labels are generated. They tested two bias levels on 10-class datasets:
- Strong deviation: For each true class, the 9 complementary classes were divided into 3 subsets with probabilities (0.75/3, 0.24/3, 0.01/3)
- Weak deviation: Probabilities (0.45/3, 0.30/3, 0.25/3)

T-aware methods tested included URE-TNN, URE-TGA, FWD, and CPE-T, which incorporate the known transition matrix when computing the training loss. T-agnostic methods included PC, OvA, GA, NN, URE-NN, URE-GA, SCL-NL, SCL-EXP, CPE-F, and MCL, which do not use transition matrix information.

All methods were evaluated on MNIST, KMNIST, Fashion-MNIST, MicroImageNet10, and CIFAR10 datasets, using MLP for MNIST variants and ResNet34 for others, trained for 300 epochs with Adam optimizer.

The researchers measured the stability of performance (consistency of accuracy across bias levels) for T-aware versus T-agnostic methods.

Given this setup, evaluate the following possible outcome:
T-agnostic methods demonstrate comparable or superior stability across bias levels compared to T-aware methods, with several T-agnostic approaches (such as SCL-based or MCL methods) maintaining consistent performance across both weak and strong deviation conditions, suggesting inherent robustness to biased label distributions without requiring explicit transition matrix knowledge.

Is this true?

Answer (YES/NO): NO